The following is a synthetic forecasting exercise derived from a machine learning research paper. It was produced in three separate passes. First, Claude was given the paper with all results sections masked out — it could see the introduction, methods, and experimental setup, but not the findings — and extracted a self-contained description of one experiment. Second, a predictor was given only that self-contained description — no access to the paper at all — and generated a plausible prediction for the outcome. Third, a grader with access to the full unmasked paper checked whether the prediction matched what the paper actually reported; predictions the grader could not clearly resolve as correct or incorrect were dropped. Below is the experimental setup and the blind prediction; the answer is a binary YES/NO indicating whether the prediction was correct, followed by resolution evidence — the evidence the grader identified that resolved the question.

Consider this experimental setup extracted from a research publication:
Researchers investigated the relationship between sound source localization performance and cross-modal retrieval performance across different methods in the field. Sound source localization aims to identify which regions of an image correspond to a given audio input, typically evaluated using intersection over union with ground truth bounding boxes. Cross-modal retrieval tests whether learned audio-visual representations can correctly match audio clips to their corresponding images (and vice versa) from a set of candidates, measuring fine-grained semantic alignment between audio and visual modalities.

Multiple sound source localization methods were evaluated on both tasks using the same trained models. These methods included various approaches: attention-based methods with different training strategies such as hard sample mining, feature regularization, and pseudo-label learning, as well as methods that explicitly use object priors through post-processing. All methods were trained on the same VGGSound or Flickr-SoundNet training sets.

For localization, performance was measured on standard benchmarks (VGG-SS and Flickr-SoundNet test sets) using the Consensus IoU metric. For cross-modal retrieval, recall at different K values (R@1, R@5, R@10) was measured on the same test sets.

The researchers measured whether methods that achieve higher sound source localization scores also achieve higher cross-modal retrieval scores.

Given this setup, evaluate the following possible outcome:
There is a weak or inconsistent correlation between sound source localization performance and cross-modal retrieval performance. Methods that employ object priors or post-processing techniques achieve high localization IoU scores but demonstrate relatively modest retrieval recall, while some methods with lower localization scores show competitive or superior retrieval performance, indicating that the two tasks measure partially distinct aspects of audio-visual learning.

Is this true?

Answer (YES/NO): NO